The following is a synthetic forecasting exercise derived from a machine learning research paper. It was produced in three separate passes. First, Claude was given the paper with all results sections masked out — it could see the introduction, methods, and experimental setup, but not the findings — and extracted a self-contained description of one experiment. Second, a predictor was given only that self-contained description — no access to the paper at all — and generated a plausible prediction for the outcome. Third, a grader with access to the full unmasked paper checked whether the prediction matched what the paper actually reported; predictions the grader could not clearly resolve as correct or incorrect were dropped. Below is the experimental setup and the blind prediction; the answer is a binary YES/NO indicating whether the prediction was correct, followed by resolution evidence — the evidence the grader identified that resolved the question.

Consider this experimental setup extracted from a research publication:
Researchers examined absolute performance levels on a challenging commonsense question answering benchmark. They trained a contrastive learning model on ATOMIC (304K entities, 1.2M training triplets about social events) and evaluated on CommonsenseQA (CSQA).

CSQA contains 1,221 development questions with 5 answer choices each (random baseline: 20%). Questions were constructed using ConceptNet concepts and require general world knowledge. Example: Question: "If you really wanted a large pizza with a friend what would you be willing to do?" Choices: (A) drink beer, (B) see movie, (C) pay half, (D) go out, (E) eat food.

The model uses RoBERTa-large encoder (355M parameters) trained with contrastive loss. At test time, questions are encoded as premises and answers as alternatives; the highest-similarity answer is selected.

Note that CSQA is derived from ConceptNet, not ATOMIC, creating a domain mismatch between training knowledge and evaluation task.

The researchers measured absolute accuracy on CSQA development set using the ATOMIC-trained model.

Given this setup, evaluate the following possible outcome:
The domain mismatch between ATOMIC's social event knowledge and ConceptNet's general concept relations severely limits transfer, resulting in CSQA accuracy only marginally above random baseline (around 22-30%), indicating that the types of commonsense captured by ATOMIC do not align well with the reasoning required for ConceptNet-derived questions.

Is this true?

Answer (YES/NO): NO